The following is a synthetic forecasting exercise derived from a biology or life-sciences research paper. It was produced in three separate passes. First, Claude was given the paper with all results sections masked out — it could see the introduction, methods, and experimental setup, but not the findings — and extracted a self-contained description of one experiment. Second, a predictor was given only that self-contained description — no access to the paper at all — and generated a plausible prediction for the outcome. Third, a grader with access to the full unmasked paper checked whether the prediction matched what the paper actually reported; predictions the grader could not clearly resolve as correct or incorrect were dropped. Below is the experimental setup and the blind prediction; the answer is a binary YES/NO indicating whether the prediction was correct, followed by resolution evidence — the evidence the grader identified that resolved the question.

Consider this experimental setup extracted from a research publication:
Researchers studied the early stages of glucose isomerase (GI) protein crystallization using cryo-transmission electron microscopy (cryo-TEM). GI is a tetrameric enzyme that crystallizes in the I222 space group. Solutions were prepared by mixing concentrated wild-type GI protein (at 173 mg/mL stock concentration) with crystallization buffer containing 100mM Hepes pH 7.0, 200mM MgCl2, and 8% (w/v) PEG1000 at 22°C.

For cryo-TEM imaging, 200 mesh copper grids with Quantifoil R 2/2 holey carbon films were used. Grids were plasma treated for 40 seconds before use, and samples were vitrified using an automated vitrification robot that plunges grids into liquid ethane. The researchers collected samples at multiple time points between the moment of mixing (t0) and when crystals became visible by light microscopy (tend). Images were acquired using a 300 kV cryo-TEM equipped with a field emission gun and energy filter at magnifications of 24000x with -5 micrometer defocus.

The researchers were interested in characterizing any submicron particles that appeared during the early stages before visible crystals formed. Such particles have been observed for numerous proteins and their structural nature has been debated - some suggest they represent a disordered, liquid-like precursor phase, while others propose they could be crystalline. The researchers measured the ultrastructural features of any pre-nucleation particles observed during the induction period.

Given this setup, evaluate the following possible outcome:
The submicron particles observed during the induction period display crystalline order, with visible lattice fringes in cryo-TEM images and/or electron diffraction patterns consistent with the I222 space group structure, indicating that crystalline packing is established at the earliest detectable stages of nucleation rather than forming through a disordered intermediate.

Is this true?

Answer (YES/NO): YES